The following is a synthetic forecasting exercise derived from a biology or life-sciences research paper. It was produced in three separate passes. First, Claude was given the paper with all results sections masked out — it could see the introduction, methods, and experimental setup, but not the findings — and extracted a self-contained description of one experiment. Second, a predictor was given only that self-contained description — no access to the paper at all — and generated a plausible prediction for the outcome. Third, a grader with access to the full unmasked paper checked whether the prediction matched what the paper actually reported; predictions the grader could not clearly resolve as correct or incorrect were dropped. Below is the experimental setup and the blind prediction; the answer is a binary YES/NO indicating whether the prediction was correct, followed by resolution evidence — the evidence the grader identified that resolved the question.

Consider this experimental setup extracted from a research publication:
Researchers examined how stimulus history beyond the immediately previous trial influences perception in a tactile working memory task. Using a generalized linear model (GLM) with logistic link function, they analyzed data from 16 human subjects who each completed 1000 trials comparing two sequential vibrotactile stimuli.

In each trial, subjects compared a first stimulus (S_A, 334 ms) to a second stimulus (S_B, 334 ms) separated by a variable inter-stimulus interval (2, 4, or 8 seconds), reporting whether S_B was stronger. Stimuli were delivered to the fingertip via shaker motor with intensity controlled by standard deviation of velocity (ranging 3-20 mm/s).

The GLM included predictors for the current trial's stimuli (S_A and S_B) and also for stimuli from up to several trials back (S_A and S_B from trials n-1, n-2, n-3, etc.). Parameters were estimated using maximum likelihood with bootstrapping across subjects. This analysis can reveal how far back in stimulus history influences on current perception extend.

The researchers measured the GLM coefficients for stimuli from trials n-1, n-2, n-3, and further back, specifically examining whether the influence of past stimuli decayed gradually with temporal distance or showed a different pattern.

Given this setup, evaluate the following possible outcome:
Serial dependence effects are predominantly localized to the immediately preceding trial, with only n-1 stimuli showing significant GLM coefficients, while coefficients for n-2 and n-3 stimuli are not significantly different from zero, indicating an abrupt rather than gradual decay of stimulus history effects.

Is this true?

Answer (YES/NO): NO